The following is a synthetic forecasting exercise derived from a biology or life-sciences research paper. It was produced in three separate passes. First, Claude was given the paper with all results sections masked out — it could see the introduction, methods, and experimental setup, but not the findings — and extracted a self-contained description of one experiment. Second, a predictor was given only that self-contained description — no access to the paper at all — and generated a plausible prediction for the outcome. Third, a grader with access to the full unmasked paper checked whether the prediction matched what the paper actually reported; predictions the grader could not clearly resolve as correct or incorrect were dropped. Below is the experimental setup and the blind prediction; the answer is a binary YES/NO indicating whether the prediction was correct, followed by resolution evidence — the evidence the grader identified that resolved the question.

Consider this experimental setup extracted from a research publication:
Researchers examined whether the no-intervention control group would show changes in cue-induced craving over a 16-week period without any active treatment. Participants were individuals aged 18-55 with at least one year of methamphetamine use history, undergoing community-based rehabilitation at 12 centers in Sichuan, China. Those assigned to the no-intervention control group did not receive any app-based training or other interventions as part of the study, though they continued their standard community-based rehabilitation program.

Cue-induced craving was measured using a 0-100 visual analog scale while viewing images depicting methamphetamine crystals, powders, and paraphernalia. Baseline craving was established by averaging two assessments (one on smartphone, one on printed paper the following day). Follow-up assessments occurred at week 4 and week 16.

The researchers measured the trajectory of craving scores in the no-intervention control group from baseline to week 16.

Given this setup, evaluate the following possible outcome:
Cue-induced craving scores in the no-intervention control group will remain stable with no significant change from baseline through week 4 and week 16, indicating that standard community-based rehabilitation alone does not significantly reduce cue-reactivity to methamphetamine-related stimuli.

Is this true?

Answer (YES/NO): YES